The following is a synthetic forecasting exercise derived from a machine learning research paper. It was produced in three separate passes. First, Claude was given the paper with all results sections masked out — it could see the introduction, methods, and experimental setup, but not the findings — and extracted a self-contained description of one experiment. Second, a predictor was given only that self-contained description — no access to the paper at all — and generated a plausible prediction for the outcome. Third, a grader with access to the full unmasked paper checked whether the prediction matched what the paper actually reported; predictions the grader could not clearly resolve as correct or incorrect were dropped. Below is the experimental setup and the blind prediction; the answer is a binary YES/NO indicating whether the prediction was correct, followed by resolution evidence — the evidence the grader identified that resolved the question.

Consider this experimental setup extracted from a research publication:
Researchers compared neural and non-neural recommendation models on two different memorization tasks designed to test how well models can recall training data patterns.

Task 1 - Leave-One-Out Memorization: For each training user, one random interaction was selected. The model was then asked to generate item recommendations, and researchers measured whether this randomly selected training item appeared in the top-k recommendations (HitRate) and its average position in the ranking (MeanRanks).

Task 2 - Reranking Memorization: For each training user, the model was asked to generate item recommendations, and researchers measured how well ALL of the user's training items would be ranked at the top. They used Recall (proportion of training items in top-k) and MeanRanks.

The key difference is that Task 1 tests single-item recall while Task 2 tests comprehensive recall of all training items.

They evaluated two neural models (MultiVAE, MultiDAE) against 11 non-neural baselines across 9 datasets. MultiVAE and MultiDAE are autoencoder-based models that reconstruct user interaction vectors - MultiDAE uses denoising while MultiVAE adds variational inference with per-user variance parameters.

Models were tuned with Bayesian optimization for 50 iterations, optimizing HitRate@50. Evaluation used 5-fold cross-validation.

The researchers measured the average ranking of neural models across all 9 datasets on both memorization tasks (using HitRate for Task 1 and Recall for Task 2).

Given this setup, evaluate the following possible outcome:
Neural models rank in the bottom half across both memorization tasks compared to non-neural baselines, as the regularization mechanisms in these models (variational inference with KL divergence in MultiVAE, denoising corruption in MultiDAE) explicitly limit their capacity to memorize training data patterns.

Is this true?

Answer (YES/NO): NO